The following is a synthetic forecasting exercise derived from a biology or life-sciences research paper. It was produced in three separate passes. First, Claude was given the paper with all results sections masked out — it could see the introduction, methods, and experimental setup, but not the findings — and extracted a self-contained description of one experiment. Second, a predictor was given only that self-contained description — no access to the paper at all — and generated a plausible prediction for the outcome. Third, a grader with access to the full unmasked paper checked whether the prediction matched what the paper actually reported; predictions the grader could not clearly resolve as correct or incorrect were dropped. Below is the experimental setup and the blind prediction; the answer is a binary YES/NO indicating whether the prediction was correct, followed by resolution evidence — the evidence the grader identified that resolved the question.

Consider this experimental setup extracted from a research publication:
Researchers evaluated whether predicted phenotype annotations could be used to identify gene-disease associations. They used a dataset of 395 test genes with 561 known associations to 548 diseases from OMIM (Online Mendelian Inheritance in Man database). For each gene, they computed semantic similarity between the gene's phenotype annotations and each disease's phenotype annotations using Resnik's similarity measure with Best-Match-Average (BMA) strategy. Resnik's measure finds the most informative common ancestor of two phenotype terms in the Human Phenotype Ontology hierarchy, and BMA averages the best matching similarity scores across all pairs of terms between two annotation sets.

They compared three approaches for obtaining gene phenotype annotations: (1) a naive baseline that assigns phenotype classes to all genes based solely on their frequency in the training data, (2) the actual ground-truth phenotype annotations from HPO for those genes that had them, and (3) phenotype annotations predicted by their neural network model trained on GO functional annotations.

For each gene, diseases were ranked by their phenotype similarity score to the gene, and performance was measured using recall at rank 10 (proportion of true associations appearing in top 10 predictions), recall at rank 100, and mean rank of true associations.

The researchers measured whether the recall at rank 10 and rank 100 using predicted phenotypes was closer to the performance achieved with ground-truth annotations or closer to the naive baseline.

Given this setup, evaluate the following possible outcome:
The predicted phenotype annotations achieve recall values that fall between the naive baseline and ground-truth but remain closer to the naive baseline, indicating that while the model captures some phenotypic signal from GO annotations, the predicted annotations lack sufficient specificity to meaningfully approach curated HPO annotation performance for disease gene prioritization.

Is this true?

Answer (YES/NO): NO